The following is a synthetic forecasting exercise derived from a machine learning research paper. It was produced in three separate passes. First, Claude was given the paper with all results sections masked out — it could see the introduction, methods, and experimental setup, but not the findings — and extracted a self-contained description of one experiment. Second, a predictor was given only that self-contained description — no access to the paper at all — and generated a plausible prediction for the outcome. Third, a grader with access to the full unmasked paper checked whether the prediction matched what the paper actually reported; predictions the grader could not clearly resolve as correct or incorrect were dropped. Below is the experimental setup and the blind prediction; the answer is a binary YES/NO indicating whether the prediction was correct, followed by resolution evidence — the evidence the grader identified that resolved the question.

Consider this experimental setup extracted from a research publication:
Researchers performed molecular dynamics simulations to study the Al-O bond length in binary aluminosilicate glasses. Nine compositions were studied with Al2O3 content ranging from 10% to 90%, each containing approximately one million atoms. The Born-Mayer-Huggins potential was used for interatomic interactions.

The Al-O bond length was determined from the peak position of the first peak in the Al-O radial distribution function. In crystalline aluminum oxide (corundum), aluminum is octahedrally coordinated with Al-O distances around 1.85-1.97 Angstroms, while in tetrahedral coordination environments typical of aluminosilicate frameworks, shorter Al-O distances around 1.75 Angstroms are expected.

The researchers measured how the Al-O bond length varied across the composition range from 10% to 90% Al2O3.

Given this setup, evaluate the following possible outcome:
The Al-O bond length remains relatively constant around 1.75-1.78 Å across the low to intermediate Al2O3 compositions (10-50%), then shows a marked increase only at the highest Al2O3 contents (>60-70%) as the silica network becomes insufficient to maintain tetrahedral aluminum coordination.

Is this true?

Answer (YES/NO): NO